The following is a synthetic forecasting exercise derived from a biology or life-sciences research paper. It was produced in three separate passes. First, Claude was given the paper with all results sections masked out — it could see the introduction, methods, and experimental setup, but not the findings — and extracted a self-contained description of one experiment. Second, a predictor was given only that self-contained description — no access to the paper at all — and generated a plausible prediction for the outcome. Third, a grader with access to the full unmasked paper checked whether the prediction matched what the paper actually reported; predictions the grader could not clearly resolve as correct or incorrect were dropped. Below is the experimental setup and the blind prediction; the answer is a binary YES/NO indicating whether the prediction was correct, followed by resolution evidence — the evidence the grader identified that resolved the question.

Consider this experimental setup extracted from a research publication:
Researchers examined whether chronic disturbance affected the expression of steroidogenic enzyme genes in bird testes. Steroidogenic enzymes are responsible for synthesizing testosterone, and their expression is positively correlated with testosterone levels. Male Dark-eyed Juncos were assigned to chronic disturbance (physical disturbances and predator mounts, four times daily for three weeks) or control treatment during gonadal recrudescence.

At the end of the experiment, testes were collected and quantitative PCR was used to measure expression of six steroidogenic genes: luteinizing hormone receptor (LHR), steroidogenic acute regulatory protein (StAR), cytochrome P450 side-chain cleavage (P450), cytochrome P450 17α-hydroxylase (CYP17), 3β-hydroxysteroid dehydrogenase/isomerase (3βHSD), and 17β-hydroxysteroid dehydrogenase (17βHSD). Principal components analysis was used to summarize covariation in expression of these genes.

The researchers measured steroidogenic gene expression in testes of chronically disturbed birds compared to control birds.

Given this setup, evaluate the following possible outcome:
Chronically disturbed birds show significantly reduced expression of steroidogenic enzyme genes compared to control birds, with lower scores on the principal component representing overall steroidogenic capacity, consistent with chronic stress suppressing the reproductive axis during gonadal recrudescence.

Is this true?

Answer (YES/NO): NO